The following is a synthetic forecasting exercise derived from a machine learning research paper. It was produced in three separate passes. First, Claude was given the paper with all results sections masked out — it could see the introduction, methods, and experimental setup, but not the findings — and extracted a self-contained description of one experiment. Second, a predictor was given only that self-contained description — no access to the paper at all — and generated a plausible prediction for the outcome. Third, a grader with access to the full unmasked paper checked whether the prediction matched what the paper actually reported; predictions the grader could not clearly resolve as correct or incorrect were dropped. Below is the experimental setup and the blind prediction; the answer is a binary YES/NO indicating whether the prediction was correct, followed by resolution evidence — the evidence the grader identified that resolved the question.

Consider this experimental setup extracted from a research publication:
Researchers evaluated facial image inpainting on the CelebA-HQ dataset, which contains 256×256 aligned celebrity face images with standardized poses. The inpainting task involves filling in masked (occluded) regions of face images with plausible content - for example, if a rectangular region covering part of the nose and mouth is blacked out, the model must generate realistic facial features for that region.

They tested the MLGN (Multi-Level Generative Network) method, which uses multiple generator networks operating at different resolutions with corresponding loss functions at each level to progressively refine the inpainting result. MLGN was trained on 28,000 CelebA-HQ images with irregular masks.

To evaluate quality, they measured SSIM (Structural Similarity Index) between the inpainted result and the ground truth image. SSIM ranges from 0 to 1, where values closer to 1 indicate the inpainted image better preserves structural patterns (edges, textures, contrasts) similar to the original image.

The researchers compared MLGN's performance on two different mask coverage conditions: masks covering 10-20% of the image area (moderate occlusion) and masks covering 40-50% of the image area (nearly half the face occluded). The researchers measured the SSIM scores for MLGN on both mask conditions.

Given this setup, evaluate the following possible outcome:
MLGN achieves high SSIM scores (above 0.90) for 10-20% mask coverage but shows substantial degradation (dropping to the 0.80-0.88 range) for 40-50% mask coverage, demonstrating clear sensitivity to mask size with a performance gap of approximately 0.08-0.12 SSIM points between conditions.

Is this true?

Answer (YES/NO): NO